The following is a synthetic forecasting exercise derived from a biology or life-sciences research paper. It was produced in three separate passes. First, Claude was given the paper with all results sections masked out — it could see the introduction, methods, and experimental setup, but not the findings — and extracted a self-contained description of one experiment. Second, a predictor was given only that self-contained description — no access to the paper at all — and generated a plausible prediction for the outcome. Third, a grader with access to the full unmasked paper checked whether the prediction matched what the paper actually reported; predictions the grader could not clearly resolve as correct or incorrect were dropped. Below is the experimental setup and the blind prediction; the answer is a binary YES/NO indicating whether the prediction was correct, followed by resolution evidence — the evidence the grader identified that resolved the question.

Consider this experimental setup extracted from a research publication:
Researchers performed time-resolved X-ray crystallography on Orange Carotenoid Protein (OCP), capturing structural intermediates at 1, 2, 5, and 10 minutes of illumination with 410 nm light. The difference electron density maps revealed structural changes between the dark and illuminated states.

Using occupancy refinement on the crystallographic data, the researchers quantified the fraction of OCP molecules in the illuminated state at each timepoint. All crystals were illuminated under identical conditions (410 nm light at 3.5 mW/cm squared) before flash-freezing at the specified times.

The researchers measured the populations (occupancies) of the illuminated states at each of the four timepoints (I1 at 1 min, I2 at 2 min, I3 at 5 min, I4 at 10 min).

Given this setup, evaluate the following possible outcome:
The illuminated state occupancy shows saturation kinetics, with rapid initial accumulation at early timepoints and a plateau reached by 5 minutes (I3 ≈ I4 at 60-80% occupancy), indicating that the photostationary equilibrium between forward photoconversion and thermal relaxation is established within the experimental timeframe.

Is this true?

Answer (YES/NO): NO